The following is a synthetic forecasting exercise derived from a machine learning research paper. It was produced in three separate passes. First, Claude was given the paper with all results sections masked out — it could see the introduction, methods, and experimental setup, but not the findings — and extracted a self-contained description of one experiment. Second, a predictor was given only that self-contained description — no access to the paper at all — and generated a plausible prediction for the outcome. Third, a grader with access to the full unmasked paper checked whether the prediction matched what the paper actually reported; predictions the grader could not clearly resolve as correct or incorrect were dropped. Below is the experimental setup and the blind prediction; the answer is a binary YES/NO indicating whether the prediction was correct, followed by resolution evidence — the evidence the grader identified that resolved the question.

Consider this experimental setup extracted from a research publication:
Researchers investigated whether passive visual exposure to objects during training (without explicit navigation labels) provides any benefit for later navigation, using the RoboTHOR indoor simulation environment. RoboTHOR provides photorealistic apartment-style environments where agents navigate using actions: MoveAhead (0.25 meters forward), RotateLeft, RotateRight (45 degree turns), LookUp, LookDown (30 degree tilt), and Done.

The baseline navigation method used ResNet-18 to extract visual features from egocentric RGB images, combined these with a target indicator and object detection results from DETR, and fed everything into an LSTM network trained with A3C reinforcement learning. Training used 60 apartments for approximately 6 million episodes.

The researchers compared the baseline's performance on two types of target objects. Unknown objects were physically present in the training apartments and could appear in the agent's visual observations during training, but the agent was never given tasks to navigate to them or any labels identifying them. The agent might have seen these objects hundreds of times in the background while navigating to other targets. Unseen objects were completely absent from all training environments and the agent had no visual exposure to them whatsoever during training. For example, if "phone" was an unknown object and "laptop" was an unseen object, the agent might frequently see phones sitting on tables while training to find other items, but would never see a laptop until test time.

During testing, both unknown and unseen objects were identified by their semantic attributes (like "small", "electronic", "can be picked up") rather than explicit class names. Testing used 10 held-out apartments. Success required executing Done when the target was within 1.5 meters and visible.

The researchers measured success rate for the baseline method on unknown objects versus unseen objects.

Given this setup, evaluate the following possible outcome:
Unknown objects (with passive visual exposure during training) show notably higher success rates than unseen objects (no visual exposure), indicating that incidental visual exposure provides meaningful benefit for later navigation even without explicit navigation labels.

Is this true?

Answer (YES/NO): NO